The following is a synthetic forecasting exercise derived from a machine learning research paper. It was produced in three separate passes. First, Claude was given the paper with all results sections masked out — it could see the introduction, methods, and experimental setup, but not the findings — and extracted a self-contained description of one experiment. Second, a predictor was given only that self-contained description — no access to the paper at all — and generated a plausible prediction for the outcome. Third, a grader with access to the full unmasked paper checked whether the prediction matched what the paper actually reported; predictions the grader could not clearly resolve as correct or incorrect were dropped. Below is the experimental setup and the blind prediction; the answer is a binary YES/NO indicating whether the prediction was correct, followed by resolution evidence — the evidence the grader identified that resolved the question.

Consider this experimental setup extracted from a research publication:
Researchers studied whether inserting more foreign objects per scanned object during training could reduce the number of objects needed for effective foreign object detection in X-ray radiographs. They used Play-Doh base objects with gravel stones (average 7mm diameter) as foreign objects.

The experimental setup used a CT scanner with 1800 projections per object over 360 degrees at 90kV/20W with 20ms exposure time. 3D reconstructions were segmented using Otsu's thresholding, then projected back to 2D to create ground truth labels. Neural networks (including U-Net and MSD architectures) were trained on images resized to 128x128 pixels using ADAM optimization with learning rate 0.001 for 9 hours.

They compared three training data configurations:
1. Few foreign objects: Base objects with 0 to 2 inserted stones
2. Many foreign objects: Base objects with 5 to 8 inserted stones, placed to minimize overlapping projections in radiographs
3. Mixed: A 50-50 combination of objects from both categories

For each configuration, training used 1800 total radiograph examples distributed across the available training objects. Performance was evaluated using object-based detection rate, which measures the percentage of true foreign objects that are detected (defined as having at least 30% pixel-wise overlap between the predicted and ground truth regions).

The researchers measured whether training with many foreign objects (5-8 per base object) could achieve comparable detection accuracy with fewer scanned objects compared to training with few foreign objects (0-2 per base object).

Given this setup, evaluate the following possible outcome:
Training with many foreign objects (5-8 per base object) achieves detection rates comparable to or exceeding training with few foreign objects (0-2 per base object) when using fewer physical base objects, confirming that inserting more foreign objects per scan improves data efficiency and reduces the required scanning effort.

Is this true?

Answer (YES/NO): NO